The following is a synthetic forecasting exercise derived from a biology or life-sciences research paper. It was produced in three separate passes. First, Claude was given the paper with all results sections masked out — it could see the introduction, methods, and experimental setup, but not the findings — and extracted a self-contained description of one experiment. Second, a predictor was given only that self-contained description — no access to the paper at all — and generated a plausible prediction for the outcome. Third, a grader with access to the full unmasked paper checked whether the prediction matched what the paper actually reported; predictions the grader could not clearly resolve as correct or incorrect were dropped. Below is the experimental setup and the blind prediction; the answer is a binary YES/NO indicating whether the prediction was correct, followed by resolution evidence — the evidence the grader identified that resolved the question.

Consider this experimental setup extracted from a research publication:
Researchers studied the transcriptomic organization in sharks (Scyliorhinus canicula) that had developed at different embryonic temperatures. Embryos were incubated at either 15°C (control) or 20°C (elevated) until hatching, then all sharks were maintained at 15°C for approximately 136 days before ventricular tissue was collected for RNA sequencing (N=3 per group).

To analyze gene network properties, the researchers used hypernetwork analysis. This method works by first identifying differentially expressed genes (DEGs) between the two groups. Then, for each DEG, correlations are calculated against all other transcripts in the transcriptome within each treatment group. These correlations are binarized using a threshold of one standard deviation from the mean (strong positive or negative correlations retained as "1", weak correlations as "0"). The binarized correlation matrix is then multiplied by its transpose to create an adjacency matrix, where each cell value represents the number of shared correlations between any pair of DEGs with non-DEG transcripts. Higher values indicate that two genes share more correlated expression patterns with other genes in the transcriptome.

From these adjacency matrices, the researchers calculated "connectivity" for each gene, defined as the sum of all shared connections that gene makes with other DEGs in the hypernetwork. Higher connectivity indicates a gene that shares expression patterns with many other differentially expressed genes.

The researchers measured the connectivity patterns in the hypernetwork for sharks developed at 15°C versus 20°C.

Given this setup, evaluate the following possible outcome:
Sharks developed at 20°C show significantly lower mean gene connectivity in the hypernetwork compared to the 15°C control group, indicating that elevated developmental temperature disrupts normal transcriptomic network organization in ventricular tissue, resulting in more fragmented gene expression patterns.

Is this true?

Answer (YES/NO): YES